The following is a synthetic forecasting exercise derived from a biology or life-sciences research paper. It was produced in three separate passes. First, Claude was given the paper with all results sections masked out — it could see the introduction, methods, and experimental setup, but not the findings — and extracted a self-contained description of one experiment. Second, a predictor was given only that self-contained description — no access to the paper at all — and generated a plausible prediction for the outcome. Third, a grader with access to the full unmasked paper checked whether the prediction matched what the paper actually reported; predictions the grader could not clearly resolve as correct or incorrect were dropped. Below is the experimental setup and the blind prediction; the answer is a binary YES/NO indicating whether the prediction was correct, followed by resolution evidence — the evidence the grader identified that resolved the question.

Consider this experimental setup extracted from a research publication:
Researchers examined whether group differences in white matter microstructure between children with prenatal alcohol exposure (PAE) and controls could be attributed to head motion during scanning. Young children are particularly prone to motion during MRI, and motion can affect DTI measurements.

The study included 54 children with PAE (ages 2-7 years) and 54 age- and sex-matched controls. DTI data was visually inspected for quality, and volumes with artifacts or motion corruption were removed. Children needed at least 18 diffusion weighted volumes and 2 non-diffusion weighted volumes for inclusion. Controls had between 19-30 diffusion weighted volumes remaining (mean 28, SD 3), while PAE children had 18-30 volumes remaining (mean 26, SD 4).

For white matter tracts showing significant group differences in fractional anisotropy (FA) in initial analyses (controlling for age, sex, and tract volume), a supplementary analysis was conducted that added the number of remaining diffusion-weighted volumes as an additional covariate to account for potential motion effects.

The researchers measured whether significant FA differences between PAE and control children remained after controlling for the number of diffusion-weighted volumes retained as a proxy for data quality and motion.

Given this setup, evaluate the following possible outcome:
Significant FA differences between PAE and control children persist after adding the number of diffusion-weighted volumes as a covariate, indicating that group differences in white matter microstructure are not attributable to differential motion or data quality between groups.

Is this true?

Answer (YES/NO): YES